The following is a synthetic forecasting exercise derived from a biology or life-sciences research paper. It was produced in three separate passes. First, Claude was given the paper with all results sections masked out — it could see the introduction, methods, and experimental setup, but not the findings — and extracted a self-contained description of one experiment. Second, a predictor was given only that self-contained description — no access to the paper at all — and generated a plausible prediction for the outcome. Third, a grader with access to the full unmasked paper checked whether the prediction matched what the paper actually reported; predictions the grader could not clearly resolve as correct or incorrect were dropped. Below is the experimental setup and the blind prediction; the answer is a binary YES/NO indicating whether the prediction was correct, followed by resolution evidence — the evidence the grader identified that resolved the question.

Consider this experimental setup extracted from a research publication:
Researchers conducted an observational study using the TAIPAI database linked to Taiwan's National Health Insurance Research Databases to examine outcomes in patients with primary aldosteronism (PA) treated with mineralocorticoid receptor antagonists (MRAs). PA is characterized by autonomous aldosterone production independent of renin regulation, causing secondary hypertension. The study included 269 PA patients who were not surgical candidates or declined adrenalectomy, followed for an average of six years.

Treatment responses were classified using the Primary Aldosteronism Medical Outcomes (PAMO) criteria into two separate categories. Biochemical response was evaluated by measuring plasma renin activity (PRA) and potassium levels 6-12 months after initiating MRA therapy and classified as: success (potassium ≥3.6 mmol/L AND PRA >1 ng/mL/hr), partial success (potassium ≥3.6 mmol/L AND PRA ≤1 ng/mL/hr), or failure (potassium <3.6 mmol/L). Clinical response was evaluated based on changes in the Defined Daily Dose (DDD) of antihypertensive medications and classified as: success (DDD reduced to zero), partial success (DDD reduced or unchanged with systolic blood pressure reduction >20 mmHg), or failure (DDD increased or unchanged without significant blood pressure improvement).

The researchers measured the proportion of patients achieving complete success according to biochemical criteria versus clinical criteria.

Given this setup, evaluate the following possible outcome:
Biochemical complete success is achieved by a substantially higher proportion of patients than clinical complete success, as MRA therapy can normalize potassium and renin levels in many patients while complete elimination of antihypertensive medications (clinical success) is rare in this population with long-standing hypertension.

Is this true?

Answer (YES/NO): YES